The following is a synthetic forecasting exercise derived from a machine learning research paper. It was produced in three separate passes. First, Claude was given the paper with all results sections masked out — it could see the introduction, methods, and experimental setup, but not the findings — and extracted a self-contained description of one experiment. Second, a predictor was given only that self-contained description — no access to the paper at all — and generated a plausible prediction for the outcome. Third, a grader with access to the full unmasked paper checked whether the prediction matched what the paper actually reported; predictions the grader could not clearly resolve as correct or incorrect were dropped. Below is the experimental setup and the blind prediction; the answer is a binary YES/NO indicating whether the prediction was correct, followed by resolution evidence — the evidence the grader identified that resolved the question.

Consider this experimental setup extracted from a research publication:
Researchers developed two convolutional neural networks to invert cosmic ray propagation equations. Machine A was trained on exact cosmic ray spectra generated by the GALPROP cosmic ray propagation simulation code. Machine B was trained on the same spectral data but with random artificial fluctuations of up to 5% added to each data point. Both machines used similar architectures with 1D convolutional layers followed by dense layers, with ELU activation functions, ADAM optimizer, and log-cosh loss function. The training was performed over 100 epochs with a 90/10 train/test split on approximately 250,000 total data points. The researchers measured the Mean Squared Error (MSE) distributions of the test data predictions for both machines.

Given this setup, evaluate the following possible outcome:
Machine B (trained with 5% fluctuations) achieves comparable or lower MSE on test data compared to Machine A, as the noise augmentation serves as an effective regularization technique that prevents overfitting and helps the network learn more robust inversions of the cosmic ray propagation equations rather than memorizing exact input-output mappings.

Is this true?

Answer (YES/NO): NO